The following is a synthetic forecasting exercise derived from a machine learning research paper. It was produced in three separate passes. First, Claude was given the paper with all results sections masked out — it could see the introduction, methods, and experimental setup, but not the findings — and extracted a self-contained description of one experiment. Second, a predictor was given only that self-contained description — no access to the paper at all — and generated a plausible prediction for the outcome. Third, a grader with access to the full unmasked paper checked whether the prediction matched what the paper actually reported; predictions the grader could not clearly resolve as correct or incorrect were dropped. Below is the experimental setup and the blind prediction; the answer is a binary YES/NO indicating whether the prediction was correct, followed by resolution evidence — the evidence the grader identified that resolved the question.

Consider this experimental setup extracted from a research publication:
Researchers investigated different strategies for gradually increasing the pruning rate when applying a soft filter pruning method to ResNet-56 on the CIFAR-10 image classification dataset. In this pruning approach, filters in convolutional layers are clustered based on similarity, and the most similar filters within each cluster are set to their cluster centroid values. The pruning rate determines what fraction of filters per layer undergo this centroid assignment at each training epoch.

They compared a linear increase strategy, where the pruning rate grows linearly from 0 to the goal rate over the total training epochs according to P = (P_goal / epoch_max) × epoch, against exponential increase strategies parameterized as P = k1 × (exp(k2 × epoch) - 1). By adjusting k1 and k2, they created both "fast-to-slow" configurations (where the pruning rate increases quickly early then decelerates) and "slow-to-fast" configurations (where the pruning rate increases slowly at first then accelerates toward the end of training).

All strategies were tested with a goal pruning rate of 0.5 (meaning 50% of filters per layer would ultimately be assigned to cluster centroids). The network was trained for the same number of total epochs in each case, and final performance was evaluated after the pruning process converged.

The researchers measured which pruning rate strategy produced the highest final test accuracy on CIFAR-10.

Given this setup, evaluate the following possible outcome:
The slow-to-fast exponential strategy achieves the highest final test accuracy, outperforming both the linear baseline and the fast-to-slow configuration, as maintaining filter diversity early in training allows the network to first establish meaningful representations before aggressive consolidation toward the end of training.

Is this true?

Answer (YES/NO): NO